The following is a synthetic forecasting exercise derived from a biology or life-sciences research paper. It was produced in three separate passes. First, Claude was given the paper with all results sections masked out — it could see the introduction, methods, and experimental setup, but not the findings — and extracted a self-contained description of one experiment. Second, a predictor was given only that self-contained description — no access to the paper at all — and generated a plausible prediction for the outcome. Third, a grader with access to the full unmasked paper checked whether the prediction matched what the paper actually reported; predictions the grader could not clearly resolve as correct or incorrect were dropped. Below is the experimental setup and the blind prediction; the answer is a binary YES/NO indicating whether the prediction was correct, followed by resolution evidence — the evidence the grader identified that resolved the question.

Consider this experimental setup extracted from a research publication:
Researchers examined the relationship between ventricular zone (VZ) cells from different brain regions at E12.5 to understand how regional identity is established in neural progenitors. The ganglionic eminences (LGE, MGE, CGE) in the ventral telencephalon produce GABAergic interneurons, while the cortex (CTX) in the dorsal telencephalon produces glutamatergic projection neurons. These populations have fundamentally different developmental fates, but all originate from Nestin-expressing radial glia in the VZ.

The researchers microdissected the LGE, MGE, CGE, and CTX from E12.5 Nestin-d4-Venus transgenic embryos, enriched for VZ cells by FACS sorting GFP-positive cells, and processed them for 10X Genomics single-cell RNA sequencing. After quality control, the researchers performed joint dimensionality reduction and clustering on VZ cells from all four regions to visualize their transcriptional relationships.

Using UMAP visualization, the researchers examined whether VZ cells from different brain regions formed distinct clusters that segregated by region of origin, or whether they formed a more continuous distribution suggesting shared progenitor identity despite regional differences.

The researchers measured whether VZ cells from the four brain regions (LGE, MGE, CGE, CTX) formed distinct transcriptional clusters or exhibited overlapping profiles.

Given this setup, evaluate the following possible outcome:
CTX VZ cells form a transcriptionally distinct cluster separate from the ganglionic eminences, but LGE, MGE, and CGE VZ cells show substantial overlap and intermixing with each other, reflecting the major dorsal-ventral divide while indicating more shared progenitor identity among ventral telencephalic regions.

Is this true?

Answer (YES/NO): NO